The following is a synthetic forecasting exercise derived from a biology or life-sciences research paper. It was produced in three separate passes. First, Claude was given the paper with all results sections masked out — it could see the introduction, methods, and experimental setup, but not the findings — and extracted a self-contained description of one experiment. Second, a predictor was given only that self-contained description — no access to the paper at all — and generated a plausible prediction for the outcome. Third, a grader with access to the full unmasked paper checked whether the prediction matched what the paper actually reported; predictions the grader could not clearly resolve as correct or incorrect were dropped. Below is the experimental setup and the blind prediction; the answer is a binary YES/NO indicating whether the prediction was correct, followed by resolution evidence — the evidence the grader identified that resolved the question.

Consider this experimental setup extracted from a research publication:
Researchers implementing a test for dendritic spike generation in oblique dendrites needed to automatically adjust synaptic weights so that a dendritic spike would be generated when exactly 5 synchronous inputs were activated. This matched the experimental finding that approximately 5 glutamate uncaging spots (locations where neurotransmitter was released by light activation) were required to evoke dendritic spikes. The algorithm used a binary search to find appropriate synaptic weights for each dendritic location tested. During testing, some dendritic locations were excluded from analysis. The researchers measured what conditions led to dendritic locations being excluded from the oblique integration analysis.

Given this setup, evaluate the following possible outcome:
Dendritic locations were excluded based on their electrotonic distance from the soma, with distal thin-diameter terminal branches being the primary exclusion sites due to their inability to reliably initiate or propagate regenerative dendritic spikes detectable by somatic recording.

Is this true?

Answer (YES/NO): NO